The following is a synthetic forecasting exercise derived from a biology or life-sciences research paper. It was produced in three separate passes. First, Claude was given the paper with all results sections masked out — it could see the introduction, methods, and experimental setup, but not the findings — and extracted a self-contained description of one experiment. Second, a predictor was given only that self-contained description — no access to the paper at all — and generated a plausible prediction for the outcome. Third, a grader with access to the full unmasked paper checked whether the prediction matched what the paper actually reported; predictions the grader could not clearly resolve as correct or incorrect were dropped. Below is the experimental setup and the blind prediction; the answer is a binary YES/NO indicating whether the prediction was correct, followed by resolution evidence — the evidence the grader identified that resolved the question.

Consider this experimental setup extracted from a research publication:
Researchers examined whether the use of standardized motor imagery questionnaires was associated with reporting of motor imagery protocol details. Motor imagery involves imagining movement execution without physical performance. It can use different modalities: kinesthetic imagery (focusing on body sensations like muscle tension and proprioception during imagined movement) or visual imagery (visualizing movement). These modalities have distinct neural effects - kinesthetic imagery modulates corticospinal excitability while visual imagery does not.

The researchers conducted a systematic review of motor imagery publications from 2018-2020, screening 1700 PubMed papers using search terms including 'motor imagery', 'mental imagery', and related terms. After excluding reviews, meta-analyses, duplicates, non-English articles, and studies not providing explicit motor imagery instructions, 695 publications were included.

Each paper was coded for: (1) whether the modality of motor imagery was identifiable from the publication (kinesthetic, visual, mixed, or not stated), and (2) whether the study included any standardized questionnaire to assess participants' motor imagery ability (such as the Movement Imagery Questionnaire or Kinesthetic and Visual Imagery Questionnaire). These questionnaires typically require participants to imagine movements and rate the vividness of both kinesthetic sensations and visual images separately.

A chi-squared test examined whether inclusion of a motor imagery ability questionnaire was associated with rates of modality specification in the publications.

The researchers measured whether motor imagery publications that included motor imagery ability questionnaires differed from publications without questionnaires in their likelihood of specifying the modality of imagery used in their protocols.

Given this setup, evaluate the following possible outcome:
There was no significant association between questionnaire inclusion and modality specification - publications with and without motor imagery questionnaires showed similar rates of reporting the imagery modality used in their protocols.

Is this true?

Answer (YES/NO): NO